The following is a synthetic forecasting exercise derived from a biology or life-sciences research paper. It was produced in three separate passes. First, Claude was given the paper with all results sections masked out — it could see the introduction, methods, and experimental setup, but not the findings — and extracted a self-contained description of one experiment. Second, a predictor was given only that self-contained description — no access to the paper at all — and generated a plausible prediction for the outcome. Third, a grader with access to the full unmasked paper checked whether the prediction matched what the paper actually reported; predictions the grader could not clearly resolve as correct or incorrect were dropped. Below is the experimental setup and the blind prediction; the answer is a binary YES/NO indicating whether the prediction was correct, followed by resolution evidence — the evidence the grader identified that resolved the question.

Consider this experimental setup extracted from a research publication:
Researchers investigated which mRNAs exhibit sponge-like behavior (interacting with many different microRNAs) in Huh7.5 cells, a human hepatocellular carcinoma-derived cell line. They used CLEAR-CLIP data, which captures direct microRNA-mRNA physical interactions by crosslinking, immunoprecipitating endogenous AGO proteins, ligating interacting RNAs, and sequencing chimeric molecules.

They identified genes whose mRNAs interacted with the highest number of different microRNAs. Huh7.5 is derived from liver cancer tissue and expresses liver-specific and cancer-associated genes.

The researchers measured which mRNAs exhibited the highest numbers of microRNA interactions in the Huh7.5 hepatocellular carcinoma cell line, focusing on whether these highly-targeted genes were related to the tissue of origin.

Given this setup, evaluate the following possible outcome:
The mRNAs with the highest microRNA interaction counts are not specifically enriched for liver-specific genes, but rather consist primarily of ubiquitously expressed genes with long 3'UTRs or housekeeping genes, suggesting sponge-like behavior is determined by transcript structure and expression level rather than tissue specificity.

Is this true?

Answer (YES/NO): NO